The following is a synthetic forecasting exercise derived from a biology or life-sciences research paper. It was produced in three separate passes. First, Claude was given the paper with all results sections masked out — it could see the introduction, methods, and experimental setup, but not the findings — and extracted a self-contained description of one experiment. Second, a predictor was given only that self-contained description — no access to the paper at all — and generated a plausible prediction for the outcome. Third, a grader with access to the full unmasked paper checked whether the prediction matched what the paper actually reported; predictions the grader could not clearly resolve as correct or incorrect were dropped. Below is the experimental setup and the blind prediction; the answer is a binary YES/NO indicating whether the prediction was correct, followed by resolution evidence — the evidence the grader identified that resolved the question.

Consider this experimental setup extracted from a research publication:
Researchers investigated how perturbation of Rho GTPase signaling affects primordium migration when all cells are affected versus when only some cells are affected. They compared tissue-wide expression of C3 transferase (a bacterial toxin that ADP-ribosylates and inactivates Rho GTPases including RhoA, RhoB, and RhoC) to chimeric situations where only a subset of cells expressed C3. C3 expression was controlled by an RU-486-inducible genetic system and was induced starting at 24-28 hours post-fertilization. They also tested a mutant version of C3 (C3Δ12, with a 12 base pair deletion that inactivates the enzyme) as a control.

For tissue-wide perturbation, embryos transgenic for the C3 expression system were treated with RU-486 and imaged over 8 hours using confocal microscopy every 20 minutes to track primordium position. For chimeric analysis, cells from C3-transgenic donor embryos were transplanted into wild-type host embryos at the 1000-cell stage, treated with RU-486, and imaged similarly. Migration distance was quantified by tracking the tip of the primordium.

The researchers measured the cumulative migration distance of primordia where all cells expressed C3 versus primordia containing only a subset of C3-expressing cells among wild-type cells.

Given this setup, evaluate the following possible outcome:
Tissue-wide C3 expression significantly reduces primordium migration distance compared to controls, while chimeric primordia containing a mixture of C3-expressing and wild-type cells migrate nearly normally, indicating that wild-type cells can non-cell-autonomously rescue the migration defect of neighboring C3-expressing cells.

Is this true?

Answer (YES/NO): NO